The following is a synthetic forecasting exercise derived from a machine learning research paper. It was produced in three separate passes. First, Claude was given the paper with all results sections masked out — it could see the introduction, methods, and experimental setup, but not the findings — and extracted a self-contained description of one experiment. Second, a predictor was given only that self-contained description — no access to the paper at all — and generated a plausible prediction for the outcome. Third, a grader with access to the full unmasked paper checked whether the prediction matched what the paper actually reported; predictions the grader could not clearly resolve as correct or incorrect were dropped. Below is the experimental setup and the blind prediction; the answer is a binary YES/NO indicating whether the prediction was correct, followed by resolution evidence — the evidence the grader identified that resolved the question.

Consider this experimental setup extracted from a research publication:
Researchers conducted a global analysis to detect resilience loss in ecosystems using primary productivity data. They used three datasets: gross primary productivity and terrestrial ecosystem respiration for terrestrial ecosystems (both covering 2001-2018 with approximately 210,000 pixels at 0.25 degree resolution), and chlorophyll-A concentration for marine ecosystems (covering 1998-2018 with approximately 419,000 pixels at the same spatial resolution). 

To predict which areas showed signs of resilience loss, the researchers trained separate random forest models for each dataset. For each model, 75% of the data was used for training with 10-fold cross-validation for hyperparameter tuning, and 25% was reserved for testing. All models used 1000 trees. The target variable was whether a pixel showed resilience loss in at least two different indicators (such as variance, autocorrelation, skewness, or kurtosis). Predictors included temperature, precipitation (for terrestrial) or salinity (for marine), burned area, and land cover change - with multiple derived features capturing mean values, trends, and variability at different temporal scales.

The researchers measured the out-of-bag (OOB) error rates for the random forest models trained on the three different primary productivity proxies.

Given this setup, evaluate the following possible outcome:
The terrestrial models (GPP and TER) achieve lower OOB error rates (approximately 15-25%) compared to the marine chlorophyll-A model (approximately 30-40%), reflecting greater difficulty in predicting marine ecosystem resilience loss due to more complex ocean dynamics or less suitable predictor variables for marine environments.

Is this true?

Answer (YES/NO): NO